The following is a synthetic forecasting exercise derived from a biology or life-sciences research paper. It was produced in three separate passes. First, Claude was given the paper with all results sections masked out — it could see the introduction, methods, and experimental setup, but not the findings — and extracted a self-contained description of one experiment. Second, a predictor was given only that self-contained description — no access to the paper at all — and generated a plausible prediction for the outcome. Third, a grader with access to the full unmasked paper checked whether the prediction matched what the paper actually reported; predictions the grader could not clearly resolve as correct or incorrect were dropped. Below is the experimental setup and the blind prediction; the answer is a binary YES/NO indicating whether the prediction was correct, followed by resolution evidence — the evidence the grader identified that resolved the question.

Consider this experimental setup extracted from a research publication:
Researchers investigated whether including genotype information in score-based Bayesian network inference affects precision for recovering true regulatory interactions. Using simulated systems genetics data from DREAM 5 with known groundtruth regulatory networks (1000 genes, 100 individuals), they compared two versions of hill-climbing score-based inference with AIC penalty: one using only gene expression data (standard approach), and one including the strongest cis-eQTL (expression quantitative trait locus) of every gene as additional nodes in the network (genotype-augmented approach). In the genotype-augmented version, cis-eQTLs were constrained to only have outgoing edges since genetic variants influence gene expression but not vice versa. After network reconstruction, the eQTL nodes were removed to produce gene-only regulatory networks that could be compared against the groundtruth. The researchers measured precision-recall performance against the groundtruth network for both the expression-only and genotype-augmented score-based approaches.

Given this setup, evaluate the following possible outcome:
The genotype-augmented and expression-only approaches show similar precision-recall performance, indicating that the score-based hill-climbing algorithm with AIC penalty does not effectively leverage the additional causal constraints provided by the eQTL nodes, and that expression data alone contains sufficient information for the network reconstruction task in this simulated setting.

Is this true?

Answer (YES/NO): NO